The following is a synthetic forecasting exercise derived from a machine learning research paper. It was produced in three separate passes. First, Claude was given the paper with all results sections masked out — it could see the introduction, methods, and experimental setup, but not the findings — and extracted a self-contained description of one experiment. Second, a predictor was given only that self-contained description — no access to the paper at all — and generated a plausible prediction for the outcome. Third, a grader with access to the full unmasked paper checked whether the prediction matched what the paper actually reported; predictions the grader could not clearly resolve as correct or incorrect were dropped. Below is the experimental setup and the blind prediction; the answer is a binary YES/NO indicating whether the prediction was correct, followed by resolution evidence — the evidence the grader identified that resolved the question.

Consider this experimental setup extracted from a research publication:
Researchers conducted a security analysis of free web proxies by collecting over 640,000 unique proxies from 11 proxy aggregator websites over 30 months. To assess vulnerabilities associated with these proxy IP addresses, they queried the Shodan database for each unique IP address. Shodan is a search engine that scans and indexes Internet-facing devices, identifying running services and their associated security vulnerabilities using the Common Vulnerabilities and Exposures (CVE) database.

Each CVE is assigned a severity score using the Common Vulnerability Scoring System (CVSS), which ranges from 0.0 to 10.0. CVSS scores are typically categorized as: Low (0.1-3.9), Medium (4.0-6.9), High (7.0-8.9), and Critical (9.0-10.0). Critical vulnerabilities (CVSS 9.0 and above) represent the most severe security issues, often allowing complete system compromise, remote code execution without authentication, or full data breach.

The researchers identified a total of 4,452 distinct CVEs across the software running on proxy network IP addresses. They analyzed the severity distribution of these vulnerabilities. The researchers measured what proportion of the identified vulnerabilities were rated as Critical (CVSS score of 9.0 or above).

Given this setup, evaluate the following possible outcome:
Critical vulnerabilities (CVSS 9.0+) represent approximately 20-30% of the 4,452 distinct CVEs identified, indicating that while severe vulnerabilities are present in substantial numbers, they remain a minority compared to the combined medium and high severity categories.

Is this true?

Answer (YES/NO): NO